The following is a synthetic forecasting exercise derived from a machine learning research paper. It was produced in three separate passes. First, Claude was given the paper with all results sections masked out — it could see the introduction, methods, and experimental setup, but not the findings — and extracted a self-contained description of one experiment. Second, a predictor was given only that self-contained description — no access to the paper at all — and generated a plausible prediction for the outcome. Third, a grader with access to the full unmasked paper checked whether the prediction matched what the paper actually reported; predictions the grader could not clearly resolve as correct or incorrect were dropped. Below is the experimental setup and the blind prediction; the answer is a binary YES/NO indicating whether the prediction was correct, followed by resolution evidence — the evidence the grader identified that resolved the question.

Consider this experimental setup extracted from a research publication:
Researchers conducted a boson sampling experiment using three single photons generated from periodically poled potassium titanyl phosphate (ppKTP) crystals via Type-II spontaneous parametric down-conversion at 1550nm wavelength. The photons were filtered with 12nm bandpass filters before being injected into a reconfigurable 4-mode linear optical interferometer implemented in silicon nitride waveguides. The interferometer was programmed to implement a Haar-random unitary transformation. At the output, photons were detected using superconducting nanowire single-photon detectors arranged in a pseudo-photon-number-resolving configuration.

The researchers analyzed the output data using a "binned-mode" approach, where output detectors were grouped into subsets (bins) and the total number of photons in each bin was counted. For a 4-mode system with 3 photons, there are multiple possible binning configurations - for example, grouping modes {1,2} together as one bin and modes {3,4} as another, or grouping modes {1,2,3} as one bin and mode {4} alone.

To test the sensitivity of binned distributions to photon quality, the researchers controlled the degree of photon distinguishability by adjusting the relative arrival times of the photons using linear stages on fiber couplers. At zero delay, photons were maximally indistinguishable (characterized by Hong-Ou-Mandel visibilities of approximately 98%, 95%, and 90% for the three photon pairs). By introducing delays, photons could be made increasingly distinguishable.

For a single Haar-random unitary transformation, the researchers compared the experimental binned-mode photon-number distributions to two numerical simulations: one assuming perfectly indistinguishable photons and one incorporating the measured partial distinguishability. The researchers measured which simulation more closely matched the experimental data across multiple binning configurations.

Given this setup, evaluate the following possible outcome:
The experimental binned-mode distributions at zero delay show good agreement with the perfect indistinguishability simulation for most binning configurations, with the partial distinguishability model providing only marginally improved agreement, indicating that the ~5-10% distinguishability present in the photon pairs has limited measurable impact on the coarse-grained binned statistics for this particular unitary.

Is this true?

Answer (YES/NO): YES